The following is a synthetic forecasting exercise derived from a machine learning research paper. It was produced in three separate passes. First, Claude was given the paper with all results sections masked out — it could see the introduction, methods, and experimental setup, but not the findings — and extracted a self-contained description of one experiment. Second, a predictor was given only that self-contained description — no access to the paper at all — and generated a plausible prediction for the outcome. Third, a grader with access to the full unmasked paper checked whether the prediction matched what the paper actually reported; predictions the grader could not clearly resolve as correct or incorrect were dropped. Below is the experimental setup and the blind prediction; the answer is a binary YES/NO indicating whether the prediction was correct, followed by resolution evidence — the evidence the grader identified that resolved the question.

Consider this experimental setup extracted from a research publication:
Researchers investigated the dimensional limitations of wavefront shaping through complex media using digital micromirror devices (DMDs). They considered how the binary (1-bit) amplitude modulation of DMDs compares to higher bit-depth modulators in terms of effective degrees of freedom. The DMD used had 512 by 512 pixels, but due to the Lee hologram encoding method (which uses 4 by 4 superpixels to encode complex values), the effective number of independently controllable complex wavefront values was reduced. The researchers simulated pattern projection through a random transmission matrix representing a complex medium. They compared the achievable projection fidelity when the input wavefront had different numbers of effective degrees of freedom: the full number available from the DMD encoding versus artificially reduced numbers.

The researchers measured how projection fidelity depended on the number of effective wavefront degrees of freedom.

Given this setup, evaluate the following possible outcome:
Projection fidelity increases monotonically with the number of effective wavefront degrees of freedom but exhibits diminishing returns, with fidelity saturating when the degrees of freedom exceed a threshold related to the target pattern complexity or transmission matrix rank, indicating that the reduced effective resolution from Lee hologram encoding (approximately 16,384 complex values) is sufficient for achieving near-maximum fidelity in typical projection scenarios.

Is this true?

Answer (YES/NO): NO